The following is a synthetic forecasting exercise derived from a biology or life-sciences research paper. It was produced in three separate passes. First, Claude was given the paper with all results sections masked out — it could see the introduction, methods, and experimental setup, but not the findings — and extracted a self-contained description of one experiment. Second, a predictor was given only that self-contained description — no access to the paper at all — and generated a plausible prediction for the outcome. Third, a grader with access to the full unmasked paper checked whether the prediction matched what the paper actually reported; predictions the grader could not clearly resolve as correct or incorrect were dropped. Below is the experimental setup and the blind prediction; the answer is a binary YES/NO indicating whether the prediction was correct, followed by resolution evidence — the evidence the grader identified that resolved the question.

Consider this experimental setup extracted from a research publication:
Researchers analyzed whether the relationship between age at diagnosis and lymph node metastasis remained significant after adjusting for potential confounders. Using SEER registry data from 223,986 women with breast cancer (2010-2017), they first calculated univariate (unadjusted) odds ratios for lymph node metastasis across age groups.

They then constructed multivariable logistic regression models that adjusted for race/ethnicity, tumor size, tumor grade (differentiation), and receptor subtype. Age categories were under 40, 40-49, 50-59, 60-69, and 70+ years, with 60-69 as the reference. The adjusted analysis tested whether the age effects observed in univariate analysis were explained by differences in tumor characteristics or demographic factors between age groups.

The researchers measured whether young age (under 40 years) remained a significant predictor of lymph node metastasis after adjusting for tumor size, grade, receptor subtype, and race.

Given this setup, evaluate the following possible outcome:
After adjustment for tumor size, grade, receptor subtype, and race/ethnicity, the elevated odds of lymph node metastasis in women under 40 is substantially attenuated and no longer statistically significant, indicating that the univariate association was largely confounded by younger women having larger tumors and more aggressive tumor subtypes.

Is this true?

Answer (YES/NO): NO